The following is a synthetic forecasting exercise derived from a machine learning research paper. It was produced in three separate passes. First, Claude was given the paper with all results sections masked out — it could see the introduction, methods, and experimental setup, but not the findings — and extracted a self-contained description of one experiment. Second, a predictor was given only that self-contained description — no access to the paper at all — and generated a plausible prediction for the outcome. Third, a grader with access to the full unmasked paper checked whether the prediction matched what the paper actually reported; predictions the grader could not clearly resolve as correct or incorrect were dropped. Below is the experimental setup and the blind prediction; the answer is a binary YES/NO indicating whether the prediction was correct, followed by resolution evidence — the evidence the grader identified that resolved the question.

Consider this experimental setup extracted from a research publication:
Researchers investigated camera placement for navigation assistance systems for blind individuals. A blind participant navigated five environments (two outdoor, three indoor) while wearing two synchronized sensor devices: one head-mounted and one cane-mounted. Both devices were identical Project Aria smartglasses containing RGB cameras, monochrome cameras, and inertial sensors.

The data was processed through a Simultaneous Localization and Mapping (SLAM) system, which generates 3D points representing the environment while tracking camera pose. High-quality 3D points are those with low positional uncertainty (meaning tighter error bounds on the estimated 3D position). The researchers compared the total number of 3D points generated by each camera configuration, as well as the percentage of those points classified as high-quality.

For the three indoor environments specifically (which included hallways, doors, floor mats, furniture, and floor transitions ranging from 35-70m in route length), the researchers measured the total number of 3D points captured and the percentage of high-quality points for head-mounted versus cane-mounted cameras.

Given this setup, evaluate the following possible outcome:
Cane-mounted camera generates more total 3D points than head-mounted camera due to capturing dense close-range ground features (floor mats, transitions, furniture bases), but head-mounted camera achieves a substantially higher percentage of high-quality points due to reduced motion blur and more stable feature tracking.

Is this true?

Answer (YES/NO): YES